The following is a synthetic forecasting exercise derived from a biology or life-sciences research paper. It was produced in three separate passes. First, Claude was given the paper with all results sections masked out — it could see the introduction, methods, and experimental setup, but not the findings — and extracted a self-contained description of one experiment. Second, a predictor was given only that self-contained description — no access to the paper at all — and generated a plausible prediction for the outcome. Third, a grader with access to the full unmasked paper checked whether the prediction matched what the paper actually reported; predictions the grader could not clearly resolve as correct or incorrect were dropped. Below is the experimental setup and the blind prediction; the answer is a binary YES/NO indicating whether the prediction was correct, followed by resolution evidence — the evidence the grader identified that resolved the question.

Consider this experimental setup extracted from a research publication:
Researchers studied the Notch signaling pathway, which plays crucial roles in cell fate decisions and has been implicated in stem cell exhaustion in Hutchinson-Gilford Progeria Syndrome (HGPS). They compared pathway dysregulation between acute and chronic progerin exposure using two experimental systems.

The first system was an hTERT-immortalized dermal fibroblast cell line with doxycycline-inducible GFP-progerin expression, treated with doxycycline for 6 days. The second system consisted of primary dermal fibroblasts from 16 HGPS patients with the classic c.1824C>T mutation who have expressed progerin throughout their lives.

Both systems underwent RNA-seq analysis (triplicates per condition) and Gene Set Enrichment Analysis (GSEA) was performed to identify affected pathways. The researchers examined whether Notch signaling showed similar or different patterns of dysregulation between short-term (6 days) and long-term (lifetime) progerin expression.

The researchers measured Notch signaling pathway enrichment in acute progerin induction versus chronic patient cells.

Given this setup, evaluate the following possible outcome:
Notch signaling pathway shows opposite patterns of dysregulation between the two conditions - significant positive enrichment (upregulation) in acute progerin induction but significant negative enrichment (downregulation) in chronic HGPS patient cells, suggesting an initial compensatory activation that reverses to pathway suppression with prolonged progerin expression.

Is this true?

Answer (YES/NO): NO